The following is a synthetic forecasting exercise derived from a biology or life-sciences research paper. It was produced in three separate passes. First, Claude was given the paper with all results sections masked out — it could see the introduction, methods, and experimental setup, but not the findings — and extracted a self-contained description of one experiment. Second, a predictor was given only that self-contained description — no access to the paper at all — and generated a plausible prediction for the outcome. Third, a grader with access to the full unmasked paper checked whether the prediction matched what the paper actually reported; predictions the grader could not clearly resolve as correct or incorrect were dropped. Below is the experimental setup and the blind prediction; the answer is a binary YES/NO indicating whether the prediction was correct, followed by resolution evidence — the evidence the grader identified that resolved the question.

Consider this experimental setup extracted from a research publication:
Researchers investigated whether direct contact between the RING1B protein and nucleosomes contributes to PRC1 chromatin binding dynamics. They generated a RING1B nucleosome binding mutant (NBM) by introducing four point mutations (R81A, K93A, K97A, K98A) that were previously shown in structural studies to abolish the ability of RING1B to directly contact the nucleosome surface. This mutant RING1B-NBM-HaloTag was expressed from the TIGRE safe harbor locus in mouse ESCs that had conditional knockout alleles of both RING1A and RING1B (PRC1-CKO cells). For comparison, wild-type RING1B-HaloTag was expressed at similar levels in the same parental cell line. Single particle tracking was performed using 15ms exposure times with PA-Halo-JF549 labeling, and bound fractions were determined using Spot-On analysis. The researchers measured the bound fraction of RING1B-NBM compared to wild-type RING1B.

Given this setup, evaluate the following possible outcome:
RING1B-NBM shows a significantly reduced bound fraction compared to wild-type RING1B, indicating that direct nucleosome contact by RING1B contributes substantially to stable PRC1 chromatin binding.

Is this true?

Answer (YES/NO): NO